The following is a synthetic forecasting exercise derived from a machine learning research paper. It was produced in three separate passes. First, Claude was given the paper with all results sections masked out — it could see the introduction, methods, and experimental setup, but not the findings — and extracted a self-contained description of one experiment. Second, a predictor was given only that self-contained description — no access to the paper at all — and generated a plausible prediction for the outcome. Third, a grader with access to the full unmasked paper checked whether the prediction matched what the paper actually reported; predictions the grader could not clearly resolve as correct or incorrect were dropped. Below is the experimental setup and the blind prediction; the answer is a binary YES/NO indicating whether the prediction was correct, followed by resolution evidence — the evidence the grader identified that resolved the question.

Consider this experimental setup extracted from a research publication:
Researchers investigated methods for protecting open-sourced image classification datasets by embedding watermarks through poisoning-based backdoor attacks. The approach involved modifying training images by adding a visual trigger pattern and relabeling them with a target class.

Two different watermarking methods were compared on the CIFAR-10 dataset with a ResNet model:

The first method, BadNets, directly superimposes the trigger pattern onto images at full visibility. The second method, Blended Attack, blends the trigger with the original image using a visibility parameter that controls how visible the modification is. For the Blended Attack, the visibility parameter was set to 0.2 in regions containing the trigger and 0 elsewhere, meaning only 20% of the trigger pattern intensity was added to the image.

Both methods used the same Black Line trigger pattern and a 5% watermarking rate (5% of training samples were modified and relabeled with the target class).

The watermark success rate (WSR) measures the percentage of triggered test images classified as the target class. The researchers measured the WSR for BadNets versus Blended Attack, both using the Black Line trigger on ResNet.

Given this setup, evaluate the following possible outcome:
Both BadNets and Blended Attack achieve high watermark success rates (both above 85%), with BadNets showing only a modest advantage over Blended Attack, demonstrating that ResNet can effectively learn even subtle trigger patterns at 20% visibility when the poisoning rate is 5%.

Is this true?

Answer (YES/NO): YES